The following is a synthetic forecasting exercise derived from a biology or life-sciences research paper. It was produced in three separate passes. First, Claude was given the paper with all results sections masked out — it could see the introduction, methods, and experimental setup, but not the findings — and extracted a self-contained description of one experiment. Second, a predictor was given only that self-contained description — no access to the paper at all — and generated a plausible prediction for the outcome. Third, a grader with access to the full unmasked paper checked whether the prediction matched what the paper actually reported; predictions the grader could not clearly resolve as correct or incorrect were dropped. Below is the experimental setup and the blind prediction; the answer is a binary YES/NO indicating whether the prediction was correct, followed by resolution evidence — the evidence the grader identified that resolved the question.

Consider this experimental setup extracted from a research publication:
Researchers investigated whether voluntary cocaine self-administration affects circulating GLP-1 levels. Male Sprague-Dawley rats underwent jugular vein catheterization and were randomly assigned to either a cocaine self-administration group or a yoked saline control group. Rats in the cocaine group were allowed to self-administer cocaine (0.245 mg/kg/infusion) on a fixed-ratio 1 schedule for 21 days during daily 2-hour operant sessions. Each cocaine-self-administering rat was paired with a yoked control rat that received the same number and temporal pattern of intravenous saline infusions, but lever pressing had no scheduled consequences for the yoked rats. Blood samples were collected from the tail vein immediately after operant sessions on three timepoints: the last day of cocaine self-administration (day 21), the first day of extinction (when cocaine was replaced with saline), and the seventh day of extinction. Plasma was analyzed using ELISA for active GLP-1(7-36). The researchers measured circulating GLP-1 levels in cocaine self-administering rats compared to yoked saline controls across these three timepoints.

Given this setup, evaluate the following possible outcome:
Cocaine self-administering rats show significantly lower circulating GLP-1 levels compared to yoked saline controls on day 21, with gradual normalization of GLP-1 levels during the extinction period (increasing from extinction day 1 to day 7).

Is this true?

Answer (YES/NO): YES